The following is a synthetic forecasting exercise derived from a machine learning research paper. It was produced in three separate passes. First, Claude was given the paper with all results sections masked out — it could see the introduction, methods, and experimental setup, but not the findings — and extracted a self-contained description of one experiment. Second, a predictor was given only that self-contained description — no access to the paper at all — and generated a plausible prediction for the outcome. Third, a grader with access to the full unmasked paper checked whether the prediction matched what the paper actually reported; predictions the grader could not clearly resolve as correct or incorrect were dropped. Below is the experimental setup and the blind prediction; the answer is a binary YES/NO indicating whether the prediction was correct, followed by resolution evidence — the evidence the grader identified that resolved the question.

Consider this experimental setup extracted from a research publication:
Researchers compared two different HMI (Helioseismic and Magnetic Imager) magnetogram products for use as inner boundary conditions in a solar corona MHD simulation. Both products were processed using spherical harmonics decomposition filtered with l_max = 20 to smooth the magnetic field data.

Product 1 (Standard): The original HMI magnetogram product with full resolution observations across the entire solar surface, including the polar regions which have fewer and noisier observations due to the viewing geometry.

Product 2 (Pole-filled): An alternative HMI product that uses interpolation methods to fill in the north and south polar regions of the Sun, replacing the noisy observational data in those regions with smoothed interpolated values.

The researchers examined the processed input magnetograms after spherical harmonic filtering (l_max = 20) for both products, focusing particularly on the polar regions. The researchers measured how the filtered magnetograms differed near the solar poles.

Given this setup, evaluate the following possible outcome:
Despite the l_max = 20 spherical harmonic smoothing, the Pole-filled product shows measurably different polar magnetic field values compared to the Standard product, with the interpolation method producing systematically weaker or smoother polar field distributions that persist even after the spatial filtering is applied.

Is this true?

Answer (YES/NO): YES